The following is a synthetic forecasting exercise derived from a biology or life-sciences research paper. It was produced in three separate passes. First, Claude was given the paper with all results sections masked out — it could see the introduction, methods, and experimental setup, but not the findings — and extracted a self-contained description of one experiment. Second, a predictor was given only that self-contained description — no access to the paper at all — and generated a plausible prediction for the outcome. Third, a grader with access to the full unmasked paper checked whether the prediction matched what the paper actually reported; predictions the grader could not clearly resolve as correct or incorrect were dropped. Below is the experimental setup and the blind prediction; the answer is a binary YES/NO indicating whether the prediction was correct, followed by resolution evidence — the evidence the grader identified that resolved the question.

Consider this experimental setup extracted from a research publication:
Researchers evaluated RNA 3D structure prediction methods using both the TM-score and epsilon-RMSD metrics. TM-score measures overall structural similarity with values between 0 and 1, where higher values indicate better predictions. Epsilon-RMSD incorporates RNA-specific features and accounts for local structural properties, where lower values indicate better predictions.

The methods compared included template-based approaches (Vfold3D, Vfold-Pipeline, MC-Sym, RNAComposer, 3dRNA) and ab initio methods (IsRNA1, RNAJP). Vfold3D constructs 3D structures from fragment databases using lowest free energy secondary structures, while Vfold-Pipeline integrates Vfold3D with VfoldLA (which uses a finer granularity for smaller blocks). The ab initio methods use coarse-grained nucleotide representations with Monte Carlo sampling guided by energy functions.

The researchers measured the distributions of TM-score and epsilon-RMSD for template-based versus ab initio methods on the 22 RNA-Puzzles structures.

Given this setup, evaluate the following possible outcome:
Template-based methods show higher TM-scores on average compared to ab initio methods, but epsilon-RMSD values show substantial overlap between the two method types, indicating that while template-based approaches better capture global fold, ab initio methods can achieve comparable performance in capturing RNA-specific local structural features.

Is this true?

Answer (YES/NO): NO